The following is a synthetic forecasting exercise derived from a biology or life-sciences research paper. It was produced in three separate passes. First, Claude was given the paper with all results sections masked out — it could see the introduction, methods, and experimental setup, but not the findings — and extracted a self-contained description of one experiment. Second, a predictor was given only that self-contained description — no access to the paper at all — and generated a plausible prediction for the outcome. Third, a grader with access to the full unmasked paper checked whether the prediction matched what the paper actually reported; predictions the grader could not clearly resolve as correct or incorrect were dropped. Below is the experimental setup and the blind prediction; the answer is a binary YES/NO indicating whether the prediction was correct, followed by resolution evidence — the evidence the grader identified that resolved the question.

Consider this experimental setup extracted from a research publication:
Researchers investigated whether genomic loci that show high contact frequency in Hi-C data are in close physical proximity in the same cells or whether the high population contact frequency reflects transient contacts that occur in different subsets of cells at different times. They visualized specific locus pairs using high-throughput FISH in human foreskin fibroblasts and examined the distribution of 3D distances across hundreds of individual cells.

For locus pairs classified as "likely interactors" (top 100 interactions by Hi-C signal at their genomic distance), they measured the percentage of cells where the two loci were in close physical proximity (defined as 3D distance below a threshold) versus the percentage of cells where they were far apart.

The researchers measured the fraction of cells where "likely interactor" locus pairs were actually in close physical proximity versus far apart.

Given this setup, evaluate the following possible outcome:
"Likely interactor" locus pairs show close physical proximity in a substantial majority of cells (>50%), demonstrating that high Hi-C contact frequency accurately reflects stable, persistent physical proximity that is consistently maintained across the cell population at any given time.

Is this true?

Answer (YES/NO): NO